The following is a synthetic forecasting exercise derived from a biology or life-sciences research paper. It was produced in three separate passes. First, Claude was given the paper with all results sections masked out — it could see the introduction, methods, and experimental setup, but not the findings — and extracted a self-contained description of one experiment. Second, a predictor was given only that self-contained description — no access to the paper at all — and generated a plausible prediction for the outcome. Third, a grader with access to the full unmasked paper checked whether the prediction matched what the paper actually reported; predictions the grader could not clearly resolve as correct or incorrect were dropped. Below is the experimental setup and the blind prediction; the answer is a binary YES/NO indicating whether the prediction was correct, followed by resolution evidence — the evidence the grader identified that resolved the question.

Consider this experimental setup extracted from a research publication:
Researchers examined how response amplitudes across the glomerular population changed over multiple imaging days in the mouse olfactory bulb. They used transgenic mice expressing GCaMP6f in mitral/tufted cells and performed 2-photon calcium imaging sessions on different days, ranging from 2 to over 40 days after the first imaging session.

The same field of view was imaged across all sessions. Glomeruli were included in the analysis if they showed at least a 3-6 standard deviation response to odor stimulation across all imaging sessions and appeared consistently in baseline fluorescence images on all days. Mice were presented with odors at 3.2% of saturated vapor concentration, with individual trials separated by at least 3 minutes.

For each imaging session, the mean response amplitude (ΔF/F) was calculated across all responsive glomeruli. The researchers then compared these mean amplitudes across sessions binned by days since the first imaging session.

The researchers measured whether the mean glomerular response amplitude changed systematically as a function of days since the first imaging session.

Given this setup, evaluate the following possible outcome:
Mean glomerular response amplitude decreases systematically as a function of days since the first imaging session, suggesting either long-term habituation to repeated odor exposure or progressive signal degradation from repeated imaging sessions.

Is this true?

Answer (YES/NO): NO